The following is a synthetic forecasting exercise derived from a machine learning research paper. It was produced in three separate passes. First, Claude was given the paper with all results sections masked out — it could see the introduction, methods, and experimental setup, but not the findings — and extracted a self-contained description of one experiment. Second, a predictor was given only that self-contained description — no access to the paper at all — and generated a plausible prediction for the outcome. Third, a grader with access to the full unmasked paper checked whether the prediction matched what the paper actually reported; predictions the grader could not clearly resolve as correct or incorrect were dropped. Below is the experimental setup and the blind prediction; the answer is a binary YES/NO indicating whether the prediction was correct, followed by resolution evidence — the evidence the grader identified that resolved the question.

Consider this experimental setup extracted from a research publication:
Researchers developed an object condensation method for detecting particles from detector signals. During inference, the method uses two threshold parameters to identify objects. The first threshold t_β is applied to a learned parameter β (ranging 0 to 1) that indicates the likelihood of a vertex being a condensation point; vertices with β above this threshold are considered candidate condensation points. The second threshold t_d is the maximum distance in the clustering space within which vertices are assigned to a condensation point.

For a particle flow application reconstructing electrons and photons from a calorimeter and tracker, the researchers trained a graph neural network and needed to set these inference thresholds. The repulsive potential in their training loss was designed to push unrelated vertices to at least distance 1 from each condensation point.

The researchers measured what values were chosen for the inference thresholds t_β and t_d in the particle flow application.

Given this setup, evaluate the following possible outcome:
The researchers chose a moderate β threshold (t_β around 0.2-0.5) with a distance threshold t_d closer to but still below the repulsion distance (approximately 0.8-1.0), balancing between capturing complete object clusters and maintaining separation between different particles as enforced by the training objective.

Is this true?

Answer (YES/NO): NO